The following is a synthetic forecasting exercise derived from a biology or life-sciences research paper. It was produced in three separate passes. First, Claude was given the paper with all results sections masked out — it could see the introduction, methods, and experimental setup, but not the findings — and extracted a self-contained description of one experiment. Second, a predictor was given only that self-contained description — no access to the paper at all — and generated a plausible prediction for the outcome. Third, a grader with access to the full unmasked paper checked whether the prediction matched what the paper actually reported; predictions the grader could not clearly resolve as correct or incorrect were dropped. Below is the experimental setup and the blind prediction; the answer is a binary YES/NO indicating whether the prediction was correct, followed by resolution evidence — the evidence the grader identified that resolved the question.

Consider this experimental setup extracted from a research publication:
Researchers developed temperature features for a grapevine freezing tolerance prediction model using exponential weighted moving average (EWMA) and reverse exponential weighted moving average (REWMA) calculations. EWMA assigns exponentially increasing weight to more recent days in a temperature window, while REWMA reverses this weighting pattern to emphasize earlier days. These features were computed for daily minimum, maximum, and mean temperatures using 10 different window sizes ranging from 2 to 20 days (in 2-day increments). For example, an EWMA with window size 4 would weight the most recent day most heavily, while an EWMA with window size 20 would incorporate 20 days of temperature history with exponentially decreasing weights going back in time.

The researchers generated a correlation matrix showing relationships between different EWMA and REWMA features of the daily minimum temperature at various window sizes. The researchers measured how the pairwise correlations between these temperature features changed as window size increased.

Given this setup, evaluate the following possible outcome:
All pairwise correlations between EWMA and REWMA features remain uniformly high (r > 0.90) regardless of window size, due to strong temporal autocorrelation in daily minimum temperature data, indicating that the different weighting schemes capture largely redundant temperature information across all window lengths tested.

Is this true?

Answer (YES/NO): NO